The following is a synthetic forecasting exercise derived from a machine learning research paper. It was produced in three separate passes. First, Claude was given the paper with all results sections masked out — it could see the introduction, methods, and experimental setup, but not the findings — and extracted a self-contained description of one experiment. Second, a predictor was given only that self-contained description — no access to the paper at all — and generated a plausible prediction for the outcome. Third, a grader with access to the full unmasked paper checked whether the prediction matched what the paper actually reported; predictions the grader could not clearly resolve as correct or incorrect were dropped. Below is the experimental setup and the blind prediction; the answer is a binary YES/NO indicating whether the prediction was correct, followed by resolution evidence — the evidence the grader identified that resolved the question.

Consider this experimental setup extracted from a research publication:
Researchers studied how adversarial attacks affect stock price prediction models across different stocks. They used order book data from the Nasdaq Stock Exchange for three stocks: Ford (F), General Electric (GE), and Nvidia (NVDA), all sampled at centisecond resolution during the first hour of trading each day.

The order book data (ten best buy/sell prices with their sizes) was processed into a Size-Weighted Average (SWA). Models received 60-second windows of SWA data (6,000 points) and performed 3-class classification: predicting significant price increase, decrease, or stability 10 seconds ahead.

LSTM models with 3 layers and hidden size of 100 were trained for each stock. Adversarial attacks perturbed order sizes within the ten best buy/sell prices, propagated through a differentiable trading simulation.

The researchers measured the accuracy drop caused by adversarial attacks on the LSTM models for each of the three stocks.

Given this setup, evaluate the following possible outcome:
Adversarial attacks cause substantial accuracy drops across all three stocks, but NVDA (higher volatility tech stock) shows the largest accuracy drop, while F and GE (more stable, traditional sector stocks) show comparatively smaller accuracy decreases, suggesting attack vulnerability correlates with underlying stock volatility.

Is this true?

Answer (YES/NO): NO